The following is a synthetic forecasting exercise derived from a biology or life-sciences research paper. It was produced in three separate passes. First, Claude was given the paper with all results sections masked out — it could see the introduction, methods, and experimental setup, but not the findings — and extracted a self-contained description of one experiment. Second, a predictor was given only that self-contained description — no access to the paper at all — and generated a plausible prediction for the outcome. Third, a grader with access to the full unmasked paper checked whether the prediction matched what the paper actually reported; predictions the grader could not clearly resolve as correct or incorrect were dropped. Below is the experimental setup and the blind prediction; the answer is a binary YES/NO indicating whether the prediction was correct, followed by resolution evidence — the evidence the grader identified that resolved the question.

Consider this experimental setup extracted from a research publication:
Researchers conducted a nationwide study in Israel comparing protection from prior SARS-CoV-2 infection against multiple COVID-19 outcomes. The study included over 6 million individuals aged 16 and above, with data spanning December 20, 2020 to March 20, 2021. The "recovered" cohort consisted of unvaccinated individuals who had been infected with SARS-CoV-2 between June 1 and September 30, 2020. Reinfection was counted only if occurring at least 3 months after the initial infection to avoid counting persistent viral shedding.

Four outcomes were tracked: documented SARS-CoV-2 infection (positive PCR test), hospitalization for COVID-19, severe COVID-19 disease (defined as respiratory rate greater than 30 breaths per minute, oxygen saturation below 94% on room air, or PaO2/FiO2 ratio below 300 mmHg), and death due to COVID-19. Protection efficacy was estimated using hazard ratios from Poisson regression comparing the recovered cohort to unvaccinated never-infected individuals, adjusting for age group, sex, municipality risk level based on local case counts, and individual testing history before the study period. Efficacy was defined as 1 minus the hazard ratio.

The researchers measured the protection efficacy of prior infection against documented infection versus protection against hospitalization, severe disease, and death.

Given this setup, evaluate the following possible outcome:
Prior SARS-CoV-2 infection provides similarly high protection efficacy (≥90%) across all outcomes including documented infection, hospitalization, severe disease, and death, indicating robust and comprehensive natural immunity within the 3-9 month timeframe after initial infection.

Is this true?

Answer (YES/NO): YES